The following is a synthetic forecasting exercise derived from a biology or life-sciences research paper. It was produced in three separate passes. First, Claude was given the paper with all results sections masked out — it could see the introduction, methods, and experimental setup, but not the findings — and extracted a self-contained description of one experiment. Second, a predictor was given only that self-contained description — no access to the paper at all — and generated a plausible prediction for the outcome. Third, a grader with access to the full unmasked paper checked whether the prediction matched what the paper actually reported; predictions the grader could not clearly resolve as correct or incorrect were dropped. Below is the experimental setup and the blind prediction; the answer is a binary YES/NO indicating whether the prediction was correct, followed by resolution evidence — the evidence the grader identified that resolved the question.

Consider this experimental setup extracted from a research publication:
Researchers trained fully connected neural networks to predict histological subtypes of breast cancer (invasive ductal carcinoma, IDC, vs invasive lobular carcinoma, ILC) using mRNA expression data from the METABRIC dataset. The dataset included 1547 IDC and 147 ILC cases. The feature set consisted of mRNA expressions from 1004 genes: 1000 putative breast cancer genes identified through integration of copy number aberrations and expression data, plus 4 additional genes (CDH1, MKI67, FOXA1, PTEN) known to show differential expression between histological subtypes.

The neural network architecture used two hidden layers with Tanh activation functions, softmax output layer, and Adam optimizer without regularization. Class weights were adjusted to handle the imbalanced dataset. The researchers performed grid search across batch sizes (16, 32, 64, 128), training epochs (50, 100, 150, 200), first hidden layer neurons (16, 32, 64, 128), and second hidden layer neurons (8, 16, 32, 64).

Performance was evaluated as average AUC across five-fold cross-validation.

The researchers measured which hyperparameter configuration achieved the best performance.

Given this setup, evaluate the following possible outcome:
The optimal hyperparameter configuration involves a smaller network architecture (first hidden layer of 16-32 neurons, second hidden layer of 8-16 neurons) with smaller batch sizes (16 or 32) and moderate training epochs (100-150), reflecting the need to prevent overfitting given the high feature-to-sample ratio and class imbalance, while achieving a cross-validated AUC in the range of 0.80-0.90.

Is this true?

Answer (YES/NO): NO